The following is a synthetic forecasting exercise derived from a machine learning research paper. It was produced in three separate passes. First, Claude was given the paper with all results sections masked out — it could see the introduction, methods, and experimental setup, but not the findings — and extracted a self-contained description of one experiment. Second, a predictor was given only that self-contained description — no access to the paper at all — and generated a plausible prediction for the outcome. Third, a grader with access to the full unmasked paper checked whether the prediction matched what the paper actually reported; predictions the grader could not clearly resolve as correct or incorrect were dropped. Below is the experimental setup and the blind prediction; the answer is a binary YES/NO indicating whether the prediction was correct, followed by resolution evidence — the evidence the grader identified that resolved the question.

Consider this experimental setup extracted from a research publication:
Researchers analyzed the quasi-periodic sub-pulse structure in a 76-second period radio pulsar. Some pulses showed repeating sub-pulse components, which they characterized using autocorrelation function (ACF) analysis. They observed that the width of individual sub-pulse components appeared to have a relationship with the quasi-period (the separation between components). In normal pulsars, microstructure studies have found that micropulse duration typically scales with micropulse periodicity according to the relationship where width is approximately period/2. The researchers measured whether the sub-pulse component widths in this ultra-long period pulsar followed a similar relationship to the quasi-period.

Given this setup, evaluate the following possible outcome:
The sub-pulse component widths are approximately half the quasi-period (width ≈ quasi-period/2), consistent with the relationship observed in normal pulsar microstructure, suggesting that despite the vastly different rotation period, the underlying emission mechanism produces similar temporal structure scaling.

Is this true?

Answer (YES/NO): YES